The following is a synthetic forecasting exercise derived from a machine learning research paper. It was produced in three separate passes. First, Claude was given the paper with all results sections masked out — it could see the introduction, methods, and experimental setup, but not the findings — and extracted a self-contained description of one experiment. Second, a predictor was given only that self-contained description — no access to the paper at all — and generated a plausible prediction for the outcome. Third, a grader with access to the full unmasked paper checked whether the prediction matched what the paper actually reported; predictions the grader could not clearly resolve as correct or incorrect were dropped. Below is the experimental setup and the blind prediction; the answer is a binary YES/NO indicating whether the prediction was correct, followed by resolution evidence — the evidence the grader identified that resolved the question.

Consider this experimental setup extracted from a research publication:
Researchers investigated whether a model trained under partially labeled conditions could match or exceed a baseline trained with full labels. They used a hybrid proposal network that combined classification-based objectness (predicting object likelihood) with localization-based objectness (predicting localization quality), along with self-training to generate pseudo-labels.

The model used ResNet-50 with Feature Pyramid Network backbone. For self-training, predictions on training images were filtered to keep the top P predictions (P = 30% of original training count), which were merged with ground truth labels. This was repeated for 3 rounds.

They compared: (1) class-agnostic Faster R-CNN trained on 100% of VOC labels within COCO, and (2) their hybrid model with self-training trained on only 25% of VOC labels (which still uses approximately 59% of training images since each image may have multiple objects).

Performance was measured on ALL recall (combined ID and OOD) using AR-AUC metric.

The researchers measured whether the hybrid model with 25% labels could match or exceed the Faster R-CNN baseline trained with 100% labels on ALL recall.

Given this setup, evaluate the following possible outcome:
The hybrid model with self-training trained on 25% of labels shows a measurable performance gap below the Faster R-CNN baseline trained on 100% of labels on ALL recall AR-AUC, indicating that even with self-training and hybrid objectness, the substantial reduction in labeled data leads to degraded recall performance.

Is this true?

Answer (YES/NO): NO